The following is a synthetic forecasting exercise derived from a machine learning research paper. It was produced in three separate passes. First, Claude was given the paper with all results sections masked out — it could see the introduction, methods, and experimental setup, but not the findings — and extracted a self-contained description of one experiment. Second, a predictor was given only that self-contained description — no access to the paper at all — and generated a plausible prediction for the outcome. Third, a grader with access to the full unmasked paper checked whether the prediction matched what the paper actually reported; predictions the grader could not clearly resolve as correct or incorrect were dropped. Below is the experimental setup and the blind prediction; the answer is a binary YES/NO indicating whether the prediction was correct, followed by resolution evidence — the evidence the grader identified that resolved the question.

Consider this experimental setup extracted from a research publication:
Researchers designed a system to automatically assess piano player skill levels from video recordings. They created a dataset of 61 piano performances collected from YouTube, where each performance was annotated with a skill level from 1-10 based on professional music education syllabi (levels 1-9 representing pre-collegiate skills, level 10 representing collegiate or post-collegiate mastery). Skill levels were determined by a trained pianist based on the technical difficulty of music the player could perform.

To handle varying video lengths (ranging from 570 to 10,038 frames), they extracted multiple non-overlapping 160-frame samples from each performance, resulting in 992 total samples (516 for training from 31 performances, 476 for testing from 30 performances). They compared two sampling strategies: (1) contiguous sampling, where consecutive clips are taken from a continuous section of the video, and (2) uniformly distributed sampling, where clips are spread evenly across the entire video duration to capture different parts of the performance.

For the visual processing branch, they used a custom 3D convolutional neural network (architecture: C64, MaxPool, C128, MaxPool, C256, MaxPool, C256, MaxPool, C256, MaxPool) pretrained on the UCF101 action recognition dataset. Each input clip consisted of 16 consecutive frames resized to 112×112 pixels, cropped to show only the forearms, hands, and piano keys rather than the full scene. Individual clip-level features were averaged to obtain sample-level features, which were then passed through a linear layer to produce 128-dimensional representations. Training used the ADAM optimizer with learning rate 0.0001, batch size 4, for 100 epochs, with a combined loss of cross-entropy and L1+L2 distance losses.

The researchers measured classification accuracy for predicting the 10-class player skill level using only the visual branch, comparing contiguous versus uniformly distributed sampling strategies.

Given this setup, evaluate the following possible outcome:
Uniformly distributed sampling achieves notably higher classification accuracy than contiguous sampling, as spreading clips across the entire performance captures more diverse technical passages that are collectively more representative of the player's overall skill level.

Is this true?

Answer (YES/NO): YES